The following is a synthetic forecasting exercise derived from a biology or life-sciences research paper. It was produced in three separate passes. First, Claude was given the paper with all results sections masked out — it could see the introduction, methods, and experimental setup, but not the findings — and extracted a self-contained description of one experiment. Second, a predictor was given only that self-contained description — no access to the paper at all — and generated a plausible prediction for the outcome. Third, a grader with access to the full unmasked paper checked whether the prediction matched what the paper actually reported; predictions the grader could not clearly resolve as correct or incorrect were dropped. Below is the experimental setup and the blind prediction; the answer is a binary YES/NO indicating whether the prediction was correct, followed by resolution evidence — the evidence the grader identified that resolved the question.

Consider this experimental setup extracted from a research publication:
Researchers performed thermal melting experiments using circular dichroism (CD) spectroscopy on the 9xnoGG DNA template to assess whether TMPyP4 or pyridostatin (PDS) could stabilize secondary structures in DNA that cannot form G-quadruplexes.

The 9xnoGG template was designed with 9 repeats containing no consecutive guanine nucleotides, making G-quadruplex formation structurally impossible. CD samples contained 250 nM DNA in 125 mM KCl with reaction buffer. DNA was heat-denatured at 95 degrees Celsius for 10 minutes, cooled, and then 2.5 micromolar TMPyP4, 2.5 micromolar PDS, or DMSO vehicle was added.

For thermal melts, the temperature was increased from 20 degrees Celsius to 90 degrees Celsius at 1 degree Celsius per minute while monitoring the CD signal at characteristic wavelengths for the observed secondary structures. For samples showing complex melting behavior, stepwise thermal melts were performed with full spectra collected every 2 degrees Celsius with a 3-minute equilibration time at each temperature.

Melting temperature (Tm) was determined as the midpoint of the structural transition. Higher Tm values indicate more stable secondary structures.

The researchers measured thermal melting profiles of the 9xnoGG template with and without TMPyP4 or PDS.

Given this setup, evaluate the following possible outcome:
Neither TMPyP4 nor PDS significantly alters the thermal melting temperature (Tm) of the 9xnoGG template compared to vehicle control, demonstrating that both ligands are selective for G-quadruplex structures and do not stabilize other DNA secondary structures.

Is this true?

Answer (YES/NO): NO